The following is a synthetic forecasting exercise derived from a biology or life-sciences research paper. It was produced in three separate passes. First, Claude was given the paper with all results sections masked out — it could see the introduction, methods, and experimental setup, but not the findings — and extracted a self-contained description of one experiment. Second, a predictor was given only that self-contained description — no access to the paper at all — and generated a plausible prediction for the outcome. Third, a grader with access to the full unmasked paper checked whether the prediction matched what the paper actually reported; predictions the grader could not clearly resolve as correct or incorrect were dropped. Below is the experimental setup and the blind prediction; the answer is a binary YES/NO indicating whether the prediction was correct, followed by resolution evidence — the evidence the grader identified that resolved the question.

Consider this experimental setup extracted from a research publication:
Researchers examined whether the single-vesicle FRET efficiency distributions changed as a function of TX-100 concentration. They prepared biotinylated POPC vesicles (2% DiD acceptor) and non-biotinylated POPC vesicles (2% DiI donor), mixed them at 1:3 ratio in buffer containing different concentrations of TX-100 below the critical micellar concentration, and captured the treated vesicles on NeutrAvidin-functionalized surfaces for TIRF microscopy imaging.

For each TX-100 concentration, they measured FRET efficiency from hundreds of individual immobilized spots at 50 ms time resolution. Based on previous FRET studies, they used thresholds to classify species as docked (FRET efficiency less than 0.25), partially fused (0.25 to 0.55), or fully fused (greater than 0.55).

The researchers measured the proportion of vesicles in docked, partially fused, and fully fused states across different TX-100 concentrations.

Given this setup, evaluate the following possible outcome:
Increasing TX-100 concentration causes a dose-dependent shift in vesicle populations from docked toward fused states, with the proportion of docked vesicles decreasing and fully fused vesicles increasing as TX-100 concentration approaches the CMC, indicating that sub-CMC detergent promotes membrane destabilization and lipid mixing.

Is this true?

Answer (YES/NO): YES